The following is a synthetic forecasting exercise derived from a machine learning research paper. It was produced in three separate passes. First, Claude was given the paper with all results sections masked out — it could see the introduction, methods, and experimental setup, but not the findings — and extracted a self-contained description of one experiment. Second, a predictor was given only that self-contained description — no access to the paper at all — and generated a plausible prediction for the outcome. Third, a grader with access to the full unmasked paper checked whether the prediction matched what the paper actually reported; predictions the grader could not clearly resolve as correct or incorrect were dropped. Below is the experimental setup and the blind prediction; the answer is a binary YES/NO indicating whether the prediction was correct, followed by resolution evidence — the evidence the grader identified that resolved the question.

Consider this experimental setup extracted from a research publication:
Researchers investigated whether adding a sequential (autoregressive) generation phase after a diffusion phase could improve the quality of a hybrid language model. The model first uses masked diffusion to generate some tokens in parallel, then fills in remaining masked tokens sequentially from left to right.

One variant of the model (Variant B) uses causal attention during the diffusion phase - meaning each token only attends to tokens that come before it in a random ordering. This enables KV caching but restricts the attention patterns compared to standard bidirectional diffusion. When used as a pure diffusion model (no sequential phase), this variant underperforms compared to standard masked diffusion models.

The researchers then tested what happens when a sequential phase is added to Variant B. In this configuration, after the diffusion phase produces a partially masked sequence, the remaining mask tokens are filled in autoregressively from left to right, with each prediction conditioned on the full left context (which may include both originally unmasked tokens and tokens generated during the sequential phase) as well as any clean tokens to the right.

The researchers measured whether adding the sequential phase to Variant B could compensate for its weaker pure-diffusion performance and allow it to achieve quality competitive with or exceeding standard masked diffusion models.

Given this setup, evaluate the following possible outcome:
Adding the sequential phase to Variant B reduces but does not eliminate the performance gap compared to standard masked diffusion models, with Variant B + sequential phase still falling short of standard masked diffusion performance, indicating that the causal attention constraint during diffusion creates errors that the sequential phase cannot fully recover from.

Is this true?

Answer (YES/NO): NO